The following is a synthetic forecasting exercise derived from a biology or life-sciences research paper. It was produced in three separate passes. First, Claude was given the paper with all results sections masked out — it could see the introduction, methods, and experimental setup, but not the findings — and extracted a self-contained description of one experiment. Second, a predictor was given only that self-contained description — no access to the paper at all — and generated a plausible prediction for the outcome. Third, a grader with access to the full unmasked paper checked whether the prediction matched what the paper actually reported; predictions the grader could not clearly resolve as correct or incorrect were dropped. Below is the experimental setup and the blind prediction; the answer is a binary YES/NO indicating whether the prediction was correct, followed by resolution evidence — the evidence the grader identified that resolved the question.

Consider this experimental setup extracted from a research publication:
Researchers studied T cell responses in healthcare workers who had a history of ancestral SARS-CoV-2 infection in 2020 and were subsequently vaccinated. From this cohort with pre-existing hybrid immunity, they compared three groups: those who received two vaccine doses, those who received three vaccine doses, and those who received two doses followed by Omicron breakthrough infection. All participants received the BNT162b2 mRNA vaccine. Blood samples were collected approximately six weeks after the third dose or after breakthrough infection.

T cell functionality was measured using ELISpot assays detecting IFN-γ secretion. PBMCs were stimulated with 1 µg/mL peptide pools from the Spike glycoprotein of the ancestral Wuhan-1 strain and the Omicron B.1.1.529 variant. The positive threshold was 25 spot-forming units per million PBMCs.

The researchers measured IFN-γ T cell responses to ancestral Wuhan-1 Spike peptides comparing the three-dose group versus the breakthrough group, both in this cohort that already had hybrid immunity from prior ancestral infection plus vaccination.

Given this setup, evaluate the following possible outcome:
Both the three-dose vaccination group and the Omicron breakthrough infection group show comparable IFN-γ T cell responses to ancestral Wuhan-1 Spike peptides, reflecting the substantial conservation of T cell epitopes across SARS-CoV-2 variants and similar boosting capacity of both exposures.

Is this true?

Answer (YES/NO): YES